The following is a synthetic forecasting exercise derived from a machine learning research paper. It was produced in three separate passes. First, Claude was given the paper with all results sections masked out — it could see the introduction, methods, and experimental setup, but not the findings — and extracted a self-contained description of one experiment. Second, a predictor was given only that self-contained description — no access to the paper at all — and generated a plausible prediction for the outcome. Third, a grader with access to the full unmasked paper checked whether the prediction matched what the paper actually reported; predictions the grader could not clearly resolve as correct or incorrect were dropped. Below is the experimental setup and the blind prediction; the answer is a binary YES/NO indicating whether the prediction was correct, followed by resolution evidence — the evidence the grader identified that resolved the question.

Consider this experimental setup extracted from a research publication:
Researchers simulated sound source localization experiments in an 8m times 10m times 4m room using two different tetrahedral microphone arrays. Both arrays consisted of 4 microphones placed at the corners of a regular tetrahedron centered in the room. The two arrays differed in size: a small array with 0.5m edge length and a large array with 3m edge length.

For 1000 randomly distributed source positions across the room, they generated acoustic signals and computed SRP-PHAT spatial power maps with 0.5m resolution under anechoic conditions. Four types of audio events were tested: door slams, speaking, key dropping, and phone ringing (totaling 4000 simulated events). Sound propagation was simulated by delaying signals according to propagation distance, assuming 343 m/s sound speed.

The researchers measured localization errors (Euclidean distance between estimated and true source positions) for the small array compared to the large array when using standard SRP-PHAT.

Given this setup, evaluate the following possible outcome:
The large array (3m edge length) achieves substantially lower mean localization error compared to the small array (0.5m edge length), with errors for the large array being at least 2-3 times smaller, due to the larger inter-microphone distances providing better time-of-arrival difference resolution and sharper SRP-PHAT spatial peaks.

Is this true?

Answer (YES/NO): NO